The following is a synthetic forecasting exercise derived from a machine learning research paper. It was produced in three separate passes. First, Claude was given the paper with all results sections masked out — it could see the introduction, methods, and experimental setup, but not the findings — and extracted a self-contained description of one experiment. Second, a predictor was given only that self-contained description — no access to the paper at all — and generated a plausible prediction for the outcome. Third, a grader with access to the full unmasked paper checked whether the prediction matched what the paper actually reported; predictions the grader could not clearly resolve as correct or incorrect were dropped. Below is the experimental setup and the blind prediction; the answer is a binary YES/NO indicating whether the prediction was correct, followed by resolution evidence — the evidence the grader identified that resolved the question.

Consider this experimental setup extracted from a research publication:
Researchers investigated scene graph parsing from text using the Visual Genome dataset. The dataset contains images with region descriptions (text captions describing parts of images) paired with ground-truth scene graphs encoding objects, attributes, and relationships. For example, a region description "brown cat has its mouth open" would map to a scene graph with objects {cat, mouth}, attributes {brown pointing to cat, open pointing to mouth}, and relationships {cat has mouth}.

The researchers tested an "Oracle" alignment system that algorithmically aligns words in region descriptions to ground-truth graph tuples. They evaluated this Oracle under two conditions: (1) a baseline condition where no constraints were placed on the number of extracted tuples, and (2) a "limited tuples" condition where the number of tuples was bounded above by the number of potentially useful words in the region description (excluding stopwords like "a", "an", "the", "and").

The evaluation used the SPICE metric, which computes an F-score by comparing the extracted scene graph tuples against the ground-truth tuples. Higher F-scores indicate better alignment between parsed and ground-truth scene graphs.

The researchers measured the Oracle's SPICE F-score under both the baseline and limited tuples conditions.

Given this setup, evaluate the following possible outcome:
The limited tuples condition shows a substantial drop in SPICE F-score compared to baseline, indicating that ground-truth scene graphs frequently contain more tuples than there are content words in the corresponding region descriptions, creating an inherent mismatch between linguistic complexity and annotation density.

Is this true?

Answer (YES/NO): NO